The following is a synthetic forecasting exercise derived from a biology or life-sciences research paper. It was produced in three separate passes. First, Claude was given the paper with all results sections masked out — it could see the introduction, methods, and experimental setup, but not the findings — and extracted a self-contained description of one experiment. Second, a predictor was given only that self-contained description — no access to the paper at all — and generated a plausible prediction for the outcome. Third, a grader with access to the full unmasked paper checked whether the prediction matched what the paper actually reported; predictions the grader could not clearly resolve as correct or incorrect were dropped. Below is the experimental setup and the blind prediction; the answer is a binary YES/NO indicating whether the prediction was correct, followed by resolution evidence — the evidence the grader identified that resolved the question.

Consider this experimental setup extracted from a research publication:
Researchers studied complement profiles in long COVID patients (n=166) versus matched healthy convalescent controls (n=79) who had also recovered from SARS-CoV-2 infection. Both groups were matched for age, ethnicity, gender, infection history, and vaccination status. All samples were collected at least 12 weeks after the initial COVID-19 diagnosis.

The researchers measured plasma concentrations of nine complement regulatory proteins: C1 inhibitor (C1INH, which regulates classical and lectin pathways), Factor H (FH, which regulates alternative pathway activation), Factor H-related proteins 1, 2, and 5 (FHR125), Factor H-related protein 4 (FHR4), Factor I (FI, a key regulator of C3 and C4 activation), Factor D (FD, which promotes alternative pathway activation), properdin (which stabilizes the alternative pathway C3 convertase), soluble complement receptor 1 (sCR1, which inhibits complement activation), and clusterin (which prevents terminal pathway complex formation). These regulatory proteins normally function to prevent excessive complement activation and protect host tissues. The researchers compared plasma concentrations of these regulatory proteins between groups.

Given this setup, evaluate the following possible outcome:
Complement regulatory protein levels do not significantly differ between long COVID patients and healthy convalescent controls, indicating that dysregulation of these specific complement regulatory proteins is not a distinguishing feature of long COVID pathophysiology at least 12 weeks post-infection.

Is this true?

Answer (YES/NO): NO